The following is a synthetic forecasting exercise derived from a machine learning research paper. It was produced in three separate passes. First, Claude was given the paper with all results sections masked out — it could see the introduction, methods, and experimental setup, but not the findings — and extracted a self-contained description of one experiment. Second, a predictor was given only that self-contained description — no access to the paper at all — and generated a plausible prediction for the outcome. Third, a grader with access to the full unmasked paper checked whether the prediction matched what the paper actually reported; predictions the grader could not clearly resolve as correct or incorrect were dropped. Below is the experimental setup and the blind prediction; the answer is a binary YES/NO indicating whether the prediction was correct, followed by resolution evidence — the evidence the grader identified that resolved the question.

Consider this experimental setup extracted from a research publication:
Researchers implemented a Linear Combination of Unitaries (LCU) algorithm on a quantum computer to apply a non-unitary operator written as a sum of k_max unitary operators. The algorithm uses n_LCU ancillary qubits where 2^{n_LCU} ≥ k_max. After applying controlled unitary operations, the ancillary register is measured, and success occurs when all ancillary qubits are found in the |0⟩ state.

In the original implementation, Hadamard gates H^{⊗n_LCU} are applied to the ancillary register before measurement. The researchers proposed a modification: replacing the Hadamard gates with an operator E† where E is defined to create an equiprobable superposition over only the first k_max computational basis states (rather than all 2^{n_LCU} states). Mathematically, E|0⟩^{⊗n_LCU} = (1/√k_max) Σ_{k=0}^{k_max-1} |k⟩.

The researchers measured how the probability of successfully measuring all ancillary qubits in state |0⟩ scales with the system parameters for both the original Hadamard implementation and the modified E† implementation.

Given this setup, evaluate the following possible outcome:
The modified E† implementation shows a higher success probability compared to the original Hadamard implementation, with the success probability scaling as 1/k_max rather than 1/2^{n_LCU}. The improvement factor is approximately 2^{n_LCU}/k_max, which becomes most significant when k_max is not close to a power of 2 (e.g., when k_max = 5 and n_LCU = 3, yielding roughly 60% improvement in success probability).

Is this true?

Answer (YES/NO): NO